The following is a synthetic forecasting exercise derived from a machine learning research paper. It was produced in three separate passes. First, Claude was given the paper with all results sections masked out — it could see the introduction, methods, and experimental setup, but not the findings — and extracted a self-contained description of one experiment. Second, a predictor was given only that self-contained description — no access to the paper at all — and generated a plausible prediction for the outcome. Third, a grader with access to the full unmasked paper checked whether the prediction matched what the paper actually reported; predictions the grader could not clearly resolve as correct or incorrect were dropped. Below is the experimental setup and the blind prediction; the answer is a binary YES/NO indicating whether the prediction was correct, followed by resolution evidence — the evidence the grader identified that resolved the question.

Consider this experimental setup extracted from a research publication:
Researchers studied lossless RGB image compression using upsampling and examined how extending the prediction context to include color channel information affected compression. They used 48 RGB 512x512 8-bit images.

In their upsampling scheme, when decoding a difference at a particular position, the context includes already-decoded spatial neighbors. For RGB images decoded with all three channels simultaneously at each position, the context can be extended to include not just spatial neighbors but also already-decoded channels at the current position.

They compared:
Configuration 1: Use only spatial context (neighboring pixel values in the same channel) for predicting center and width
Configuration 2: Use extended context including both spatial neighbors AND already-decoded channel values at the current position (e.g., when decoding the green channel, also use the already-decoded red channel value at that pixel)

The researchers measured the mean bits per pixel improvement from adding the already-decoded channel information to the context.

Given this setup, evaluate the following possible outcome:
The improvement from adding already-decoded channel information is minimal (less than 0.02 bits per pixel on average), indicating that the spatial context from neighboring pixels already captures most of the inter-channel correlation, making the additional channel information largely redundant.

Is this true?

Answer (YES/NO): NO